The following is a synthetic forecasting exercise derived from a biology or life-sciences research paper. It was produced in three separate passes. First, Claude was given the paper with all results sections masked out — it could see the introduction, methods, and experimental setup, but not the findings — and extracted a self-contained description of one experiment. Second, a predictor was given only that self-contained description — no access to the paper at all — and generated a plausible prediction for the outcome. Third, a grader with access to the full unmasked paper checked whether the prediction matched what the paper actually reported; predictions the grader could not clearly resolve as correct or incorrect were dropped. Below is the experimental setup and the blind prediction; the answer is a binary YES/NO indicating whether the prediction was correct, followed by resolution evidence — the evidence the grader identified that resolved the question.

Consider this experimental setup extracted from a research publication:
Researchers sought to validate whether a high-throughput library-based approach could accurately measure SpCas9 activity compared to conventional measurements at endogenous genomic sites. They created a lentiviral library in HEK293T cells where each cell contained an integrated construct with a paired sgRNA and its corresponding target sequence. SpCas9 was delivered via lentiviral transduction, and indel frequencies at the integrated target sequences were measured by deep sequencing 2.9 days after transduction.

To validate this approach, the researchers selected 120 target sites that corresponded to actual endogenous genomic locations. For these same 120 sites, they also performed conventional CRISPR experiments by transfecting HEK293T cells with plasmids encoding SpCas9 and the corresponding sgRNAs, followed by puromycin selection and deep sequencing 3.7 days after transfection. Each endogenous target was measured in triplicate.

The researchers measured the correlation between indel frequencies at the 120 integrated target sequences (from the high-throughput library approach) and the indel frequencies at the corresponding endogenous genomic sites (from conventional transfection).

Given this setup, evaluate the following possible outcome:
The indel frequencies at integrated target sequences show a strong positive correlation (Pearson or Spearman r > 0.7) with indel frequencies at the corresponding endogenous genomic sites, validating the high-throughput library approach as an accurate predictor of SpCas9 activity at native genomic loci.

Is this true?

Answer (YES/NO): YES